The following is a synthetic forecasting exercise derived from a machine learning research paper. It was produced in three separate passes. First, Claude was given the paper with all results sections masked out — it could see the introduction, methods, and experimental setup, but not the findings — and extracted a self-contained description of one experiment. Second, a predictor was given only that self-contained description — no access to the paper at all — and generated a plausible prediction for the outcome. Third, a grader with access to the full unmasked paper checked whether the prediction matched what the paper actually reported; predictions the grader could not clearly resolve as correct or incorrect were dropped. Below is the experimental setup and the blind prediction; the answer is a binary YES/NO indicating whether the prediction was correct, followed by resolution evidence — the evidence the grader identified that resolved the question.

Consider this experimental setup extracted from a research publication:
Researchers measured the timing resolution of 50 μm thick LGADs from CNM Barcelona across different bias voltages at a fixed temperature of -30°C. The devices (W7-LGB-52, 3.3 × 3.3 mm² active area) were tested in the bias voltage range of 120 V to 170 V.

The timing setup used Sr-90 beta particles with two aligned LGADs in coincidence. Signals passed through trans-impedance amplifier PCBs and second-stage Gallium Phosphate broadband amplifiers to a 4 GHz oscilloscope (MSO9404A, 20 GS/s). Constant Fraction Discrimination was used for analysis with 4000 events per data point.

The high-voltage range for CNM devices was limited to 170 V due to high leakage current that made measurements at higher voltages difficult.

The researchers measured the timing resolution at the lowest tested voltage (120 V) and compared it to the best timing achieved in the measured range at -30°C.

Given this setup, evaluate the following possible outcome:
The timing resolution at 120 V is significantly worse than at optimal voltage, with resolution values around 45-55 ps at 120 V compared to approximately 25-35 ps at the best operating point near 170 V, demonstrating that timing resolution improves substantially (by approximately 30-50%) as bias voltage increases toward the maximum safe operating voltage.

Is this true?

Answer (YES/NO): NO